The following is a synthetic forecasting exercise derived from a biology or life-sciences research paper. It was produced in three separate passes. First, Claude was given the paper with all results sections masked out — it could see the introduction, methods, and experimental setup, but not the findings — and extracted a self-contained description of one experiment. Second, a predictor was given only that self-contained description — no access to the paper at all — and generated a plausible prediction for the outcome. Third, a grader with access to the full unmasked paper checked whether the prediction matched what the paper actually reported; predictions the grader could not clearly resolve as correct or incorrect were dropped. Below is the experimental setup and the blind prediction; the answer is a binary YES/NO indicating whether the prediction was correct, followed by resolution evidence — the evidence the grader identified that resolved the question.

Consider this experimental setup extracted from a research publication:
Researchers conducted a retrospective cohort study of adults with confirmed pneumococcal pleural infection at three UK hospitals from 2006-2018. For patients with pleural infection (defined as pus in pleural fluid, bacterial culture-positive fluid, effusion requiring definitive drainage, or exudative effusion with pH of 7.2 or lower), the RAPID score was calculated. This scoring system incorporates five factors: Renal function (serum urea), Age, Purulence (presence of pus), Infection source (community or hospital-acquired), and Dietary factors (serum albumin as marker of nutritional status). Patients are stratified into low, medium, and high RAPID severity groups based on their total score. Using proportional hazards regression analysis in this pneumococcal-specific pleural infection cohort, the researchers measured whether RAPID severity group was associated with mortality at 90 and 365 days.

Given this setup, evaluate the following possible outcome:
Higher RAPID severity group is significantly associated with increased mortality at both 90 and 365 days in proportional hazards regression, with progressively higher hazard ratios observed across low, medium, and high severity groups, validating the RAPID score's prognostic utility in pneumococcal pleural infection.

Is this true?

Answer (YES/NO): NO